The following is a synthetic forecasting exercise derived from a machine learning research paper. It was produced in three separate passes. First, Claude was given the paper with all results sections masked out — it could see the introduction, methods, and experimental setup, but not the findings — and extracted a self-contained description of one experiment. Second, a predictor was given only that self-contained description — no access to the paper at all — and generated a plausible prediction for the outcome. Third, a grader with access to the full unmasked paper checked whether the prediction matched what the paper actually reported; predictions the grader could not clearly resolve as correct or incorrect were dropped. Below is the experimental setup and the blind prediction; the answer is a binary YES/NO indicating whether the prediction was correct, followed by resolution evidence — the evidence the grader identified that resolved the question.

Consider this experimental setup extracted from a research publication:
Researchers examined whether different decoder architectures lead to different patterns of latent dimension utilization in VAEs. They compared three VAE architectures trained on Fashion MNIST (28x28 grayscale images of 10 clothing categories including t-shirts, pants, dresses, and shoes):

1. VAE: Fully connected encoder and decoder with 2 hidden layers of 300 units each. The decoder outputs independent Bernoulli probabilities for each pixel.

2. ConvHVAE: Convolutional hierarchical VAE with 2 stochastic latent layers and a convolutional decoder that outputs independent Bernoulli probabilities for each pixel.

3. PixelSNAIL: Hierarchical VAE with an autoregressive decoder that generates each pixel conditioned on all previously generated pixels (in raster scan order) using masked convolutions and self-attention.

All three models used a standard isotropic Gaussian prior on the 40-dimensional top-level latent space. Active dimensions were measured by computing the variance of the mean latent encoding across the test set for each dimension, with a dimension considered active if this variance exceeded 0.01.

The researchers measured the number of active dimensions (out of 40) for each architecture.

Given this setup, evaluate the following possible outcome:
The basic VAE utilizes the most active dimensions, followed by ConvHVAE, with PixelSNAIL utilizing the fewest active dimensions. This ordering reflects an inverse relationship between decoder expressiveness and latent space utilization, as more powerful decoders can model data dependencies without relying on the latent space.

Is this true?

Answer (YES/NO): YES